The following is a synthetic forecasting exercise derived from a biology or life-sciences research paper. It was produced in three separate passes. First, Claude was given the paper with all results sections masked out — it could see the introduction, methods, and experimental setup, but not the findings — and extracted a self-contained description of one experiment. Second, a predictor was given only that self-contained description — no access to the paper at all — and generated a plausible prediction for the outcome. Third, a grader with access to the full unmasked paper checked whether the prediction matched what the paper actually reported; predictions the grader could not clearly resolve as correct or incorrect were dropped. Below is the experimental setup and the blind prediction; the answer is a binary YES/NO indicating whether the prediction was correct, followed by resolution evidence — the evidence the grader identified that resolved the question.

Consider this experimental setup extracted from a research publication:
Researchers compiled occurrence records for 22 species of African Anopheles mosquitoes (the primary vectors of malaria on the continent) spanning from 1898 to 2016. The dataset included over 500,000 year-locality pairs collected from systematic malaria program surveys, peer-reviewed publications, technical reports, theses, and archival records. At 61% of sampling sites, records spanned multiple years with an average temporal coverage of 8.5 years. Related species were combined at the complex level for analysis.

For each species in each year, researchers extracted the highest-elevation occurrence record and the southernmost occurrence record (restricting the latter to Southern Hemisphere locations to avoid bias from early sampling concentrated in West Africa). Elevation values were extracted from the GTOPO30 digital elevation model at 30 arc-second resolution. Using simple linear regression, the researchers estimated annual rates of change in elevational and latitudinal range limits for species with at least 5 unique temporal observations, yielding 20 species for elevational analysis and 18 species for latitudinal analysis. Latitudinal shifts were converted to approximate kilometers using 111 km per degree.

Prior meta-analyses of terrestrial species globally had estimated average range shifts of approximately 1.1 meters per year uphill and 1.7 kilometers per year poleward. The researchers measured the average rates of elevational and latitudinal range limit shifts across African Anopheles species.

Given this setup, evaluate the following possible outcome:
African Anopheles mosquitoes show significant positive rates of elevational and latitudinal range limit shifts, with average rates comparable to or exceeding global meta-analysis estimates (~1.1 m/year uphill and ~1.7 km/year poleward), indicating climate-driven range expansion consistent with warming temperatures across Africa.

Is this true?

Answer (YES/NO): YES